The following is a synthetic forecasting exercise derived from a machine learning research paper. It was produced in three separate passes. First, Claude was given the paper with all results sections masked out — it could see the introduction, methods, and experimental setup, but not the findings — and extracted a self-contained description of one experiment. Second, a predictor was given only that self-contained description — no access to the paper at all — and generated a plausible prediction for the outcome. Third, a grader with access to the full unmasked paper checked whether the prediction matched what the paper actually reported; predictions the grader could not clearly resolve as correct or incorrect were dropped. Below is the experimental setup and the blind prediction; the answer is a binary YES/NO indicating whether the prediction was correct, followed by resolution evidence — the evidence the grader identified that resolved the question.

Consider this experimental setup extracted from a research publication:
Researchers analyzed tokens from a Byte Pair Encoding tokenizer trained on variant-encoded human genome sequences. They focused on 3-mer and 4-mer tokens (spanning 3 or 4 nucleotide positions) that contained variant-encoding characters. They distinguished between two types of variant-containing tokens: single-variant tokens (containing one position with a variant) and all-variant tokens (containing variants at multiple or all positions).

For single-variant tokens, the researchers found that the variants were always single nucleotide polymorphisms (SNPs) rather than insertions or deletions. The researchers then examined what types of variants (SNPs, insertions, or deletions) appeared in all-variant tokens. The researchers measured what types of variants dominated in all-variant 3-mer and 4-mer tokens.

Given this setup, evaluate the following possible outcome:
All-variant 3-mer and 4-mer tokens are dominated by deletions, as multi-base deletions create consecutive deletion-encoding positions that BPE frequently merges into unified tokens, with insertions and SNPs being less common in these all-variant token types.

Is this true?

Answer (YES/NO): YES